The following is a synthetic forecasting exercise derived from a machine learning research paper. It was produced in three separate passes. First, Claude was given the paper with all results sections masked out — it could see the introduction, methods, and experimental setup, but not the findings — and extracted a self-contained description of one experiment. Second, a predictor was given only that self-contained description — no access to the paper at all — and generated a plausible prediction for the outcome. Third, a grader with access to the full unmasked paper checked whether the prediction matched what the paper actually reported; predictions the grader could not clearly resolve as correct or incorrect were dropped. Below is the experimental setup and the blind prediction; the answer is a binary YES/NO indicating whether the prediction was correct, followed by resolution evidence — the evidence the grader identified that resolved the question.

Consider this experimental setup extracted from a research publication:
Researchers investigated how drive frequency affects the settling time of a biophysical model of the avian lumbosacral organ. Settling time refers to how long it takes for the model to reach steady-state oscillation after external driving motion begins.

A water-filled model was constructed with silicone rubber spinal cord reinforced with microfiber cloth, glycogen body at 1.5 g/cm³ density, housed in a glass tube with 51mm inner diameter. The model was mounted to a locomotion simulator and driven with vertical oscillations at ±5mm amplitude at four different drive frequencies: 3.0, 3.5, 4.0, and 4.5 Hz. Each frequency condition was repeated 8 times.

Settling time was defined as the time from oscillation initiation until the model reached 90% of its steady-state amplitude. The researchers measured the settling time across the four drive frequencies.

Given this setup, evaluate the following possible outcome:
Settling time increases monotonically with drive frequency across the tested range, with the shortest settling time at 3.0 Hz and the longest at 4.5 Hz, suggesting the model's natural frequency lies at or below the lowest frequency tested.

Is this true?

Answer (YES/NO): NO